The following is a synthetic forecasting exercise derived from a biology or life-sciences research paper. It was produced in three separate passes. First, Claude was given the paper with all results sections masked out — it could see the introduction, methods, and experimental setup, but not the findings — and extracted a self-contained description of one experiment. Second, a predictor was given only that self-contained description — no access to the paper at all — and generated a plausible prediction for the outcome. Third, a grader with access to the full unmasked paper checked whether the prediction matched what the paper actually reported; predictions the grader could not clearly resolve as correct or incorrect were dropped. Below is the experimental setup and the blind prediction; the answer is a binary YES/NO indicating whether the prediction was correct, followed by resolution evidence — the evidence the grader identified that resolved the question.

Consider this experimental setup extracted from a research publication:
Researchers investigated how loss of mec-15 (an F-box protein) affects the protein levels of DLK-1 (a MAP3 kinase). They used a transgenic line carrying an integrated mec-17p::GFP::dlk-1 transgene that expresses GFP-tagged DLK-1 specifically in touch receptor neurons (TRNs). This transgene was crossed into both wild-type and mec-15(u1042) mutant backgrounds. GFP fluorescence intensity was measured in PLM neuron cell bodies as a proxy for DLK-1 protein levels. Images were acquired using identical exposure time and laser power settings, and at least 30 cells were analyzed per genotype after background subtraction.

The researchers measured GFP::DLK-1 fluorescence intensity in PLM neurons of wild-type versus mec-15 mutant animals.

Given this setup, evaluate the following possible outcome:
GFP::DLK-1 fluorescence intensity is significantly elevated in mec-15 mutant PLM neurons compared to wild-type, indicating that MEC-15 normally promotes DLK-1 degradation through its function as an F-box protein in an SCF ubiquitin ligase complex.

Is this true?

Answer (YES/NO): YES